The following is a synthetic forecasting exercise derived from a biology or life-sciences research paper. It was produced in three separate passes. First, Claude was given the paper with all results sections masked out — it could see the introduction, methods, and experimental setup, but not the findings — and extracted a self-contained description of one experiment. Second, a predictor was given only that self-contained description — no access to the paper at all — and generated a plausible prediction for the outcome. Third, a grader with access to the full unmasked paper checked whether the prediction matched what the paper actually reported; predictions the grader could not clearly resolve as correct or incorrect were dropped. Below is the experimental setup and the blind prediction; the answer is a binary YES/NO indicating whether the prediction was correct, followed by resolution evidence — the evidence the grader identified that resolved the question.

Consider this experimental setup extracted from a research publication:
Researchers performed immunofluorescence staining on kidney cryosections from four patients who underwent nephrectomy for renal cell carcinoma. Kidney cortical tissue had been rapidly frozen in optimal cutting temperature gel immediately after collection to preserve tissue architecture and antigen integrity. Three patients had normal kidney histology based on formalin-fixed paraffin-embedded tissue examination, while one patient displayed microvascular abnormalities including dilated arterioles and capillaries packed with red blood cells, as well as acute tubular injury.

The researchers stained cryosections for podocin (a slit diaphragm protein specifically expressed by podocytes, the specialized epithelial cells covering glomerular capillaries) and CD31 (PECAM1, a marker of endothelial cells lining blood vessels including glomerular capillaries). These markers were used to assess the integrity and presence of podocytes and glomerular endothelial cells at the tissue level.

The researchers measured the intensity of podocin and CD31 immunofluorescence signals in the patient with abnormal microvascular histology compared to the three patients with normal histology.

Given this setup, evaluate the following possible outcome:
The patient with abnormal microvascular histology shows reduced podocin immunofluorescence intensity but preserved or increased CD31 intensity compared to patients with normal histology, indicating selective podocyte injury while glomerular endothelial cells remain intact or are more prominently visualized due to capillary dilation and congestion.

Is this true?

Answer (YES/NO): NO